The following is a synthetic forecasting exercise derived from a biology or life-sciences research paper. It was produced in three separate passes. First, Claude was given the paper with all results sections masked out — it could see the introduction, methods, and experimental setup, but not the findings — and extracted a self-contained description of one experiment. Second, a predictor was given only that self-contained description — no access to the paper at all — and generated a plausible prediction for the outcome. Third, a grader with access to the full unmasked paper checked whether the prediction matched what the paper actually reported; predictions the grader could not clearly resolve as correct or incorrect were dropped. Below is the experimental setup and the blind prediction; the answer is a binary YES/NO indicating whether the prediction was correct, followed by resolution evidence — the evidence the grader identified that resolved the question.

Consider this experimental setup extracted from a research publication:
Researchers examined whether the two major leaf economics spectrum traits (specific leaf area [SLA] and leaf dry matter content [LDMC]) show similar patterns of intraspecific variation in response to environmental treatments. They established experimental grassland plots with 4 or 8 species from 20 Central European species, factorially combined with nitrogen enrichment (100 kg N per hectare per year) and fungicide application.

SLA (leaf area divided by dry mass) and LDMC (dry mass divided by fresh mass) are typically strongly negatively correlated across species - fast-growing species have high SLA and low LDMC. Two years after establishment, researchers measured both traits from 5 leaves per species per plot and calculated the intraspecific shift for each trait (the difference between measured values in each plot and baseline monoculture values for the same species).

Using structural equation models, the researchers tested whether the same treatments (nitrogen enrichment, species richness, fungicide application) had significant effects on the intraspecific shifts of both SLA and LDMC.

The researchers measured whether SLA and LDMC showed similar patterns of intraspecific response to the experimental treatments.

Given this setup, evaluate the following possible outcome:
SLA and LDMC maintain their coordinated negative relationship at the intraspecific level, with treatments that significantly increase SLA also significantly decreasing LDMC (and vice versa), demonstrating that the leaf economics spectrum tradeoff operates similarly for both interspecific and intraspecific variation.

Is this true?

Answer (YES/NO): NO